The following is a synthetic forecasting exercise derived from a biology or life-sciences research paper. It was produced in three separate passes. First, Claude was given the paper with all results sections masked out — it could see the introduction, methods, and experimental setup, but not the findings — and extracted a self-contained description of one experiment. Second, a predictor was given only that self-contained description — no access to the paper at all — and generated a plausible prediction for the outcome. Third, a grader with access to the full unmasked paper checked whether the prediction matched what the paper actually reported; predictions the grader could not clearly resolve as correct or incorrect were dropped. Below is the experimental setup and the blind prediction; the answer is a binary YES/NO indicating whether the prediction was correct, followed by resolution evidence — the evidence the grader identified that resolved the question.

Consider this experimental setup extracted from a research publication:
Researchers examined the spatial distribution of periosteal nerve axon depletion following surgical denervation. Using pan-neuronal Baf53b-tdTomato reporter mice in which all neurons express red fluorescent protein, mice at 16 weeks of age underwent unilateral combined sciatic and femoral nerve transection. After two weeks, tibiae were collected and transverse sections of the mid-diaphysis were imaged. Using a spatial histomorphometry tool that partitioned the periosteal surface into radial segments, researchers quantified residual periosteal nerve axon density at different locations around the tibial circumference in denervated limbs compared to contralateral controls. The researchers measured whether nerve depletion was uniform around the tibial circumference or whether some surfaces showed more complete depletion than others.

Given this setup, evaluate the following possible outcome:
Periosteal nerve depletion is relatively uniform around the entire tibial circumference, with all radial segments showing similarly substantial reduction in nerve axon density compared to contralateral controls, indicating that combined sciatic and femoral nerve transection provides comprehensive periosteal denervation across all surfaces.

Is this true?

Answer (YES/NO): NO